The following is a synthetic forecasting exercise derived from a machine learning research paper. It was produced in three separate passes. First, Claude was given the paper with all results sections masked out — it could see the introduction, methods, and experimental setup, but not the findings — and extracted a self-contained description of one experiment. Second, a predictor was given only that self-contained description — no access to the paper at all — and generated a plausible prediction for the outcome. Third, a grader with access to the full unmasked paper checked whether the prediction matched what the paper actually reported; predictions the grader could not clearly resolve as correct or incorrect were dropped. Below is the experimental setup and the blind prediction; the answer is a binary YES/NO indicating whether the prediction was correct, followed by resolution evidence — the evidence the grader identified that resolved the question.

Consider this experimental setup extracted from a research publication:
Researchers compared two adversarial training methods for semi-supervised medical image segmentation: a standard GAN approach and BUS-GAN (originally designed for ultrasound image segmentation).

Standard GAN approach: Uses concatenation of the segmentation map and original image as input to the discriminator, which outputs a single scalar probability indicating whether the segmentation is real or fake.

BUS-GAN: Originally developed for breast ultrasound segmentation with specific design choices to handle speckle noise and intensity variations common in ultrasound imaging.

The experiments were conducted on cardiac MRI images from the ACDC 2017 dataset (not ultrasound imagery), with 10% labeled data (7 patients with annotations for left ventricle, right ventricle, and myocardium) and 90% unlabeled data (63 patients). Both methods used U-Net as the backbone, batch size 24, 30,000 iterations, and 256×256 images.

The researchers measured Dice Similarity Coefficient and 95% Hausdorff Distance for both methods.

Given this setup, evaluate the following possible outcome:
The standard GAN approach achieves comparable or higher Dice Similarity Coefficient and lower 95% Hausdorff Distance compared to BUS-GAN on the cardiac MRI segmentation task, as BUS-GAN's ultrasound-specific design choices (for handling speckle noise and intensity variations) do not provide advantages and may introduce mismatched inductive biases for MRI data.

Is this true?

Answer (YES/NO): NO